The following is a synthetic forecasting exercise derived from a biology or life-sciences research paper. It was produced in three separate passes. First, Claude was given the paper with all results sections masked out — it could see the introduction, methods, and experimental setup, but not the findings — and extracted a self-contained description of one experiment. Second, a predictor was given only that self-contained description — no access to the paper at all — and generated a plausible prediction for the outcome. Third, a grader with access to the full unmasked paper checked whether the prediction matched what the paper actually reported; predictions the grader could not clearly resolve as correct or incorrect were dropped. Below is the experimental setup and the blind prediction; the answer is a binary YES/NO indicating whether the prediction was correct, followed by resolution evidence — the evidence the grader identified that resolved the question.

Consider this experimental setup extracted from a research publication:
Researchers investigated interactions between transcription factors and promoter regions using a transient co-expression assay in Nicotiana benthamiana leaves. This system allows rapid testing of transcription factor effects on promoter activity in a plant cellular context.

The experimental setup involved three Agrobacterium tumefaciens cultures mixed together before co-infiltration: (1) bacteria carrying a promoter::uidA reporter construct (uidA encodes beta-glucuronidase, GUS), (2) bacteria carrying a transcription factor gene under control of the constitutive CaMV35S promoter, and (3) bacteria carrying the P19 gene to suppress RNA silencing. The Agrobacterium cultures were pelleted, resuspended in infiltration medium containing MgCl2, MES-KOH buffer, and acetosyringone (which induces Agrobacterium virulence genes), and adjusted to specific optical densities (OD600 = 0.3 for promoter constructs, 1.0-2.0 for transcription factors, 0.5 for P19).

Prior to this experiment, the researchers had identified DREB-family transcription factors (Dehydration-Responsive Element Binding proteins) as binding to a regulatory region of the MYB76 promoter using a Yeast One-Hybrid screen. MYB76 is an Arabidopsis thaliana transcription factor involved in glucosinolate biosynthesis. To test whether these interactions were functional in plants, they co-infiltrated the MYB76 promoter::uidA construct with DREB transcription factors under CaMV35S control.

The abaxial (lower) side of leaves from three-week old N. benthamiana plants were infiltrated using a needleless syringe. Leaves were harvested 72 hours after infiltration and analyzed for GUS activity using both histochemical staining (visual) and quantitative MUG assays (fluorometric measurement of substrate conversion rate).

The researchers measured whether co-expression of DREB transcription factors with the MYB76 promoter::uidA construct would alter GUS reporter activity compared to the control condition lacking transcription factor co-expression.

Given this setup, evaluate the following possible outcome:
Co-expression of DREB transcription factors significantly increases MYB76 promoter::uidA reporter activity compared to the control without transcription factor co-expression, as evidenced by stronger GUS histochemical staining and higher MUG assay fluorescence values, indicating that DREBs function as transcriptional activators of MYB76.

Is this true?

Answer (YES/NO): NO